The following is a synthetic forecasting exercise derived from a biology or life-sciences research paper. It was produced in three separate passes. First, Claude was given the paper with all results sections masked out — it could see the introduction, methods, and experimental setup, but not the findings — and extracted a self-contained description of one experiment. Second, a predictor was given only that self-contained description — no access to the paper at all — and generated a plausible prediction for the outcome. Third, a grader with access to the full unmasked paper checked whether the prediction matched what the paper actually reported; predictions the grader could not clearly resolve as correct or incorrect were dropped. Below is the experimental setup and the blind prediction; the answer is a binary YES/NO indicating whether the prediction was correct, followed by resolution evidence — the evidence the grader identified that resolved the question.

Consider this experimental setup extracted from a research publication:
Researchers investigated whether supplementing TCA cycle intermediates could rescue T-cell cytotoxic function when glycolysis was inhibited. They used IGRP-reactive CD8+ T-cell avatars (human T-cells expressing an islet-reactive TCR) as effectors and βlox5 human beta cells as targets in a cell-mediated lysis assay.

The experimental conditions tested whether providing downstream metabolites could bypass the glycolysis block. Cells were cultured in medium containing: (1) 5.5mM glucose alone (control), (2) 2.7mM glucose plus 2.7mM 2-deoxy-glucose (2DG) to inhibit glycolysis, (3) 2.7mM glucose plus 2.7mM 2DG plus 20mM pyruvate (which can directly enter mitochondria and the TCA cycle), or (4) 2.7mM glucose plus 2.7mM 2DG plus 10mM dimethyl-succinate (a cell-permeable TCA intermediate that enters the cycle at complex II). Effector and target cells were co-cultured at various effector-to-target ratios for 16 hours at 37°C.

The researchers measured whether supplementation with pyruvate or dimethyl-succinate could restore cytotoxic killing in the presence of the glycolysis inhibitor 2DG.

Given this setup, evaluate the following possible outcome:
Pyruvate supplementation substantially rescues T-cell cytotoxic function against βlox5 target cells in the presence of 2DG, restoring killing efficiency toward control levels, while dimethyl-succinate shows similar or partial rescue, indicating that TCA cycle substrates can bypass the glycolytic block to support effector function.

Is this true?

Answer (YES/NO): NO